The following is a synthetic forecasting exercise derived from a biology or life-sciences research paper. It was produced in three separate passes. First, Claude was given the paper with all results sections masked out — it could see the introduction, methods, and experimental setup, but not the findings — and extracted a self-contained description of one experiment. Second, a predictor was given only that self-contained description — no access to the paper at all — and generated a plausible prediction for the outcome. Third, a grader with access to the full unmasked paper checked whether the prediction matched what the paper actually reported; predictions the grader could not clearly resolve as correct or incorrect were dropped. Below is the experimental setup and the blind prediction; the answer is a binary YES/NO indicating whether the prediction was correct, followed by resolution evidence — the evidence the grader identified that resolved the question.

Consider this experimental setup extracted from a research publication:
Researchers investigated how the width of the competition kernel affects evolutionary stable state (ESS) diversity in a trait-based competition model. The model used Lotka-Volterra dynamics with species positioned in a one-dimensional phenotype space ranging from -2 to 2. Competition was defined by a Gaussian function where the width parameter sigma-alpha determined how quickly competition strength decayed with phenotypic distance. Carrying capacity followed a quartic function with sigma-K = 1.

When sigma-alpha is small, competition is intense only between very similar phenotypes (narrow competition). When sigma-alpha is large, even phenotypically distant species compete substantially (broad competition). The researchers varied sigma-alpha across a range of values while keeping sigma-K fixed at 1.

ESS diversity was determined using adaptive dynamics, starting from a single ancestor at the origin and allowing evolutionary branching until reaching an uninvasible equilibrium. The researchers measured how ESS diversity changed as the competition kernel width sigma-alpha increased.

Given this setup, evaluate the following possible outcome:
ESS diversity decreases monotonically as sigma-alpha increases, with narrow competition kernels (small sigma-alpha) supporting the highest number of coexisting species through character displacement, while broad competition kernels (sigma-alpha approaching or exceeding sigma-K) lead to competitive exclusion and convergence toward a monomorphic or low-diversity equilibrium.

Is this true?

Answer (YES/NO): YES